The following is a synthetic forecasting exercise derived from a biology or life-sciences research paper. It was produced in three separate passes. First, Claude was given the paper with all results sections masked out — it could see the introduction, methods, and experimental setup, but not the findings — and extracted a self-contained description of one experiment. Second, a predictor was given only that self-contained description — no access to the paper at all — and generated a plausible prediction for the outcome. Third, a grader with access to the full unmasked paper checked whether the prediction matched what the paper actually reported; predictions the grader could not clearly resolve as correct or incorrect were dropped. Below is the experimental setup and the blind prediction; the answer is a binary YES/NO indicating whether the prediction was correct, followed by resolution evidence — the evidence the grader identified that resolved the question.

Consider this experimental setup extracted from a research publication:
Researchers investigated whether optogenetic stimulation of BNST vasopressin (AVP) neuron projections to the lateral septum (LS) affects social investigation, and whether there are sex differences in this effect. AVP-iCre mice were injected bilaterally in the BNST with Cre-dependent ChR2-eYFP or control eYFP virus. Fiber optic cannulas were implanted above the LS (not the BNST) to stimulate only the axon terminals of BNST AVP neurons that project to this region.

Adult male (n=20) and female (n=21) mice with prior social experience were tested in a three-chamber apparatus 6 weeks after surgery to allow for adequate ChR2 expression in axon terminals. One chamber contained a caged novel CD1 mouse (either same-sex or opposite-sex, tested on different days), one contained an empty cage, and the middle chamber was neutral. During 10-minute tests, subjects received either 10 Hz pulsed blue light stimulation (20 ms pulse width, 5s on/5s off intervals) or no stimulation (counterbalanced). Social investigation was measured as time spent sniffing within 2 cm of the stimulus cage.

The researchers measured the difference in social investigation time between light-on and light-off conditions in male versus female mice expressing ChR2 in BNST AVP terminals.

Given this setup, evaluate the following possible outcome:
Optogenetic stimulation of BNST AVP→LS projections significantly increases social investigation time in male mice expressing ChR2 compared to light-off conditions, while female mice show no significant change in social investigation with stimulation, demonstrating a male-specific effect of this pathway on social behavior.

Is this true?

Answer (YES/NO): YES